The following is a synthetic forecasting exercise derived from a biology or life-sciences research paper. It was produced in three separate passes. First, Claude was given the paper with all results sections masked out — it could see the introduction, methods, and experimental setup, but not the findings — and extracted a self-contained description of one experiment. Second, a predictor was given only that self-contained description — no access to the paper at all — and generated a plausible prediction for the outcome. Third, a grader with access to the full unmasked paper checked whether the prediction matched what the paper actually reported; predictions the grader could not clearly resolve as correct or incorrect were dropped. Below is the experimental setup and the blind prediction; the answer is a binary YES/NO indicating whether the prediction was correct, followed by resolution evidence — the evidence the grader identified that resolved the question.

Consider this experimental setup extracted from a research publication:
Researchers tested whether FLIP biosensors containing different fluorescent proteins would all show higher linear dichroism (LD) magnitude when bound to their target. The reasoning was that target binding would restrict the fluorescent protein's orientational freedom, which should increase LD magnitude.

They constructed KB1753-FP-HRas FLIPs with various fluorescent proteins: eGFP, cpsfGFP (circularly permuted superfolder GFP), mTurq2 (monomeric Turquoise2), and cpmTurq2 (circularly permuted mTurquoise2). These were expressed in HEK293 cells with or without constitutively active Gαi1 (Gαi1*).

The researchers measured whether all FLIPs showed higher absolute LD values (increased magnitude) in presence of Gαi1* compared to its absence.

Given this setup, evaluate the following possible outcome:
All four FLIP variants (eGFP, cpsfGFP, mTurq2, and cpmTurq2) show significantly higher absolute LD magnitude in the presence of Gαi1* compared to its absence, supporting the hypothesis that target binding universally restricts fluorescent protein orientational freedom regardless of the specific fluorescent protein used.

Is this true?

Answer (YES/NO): NO